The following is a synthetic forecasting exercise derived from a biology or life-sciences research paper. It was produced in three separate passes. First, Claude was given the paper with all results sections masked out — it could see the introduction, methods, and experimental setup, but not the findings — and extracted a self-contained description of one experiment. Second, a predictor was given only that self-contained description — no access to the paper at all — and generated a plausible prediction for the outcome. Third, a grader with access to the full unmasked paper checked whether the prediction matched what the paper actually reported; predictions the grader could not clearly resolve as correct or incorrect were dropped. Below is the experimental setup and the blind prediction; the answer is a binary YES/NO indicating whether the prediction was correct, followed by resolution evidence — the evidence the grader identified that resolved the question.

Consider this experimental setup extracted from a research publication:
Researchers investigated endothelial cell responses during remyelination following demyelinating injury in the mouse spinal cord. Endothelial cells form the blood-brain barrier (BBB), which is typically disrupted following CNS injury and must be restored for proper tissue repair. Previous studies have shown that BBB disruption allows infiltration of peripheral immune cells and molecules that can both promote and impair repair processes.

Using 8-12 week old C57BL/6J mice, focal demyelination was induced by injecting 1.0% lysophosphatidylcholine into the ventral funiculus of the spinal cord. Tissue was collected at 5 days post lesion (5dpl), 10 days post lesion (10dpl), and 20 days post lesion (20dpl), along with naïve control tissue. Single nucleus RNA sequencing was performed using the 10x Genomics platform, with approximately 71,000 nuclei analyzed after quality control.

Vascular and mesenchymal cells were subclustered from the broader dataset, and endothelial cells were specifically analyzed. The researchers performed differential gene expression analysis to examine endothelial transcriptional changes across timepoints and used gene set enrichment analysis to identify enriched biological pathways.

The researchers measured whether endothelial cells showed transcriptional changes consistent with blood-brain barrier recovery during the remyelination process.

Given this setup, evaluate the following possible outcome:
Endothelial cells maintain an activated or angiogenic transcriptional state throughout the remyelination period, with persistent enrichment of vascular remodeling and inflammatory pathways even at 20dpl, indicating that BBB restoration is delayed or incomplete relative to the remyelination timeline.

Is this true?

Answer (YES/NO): YES